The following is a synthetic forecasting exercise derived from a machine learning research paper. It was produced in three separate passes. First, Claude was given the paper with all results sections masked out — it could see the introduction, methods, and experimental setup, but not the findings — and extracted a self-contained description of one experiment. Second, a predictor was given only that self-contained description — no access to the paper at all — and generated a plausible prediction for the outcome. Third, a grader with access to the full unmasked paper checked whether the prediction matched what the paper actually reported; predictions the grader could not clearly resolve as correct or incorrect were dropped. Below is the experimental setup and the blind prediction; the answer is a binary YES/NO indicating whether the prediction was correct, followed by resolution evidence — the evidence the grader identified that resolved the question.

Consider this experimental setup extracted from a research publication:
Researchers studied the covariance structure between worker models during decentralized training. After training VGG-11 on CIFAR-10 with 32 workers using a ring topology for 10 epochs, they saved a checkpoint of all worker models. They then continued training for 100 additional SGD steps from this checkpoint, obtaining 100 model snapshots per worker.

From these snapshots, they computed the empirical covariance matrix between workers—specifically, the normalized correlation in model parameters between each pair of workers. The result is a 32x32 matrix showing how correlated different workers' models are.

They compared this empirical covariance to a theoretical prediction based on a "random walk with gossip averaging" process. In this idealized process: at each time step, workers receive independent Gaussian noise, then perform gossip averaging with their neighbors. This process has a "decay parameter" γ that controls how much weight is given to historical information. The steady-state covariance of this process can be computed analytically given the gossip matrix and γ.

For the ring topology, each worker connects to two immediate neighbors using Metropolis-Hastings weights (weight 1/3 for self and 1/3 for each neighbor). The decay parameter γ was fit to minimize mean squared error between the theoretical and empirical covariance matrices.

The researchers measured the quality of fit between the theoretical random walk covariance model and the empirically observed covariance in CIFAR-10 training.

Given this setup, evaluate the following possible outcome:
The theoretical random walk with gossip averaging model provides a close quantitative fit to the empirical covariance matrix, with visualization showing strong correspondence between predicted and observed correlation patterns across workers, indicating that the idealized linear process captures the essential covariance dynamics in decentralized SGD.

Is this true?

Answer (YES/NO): YES